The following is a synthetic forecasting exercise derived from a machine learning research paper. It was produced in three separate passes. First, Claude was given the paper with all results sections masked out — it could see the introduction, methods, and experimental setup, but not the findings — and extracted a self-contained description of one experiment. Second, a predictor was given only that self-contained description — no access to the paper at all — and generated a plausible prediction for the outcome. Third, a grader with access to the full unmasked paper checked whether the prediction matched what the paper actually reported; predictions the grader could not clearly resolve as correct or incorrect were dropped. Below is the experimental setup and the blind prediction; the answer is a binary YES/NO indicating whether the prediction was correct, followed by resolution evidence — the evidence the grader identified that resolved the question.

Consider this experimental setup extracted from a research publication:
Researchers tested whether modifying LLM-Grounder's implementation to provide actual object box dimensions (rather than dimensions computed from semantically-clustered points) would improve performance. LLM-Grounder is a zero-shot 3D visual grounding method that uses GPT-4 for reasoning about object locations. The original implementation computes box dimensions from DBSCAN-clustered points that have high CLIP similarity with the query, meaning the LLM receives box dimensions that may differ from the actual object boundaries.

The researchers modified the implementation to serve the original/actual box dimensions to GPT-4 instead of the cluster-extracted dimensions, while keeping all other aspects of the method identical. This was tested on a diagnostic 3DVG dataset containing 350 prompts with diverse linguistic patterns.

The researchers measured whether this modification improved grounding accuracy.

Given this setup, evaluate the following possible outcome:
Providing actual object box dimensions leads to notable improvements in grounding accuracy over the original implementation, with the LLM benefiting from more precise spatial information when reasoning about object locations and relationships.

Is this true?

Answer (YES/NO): NO